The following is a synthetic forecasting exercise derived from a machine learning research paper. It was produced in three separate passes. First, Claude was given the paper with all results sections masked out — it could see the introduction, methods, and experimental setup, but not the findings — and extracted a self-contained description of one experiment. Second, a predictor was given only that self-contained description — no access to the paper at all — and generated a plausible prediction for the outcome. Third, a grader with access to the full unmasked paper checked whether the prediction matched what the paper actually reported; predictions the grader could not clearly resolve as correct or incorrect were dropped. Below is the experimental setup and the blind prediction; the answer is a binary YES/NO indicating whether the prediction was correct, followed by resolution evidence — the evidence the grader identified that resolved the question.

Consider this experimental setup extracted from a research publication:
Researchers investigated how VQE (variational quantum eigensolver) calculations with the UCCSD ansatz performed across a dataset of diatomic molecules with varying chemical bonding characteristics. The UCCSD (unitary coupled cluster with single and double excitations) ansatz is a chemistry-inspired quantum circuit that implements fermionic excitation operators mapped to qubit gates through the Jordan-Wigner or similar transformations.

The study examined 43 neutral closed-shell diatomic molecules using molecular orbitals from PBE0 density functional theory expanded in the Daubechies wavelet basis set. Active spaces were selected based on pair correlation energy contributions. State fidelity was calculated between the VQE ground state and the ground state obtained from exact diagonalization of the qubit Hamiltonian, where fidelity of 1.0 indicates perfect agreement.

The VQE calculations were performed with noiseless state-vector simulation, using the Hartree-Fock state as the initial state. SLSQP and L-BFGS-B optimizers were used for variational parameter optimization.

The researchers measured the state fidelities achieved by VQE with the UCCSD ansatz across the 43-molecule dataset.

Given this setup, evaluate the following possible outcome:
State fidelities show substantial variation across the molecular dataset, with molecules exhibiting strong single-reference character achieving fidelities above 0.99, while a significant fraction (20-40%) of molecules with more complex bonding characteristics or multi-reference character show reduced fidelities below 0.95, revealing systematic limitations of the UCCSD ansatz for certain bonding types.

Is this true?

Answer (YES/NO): NO